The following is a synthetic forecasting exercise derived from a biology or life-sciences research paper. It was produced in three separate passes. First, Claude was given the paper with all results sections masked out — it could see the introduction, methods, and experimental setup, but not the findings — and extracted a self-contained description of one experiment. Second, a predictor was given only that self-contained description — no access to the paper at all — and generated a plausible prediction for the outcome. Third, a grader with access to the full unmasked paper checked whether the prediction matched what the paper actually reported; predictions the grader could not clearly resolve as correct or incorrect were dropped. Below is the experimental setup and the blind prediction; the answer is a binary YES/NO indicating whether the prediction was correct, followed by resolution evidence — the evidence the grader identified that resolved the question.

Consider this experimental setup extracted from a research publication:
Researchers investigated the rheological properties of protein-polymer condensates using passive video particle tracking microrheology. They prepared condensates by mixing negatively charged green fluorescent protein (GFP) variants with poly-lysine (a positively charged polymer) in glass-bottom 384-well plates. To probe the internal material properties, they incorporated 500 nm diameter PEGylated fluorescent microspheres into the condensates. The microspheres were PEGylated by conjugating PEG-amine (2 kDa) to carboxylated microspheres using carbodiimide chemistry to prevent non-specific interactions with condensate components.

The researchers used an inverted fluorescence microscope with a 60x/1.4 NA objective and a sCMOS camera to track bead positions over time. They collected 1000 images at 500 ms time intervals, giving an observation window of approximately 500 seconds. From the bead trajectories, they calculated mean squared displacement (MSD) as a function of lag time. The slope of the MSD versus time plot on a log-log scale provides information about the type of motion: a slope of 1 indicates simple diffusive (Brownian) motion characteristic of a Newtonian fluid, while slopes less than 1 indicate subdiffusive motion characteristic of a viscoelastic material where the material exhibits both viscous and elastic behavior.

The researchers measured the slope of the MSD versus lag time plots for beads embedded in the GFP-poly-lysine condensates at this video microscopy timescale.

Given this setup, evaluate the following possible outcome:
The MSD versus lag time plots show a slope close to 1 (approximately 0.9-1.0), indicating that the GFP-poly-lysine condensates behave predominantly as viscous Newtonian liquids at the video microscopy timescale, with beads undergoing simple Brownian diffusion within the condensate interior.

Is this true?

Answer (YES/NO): YES